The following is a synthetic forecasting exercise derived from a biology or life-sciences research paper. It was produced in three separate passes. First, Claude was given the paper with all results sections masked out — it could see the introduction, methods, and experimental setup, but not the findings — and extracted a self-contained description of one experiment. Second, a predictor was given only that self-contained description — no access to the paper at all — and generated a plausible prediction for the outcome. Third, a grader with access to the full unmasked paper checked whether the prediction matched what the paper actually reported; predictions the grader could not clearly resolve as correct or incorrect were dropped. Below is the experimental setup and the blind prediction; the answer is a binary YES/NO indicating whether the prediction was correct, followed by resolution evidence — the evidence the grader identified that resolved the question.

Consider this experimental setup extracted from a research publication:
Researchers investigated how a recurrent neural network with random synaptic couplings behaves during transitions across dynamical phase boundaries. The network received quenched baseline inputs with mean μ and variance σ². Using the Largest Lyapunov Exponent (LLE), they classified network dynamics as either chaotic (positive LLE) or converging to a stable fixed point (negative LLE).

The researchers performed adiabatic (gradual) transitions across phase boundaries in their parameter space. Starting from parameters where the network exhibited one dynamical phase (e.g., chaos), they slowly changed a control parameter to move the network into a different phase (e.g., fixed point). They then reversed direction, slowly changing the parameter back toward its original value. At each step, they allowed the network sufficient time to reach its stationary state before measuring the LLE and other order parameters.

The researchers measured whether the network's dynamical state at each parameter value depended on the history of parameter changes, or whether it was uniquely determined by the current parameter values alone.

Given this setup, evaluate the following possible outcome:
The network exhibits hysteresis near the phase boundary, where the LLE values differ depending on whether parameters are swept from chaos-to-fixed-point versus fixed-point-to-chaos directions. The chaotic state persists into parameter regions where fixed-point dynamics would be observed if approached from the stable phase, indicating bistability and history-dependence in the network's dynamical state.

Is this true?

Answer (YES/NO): YES